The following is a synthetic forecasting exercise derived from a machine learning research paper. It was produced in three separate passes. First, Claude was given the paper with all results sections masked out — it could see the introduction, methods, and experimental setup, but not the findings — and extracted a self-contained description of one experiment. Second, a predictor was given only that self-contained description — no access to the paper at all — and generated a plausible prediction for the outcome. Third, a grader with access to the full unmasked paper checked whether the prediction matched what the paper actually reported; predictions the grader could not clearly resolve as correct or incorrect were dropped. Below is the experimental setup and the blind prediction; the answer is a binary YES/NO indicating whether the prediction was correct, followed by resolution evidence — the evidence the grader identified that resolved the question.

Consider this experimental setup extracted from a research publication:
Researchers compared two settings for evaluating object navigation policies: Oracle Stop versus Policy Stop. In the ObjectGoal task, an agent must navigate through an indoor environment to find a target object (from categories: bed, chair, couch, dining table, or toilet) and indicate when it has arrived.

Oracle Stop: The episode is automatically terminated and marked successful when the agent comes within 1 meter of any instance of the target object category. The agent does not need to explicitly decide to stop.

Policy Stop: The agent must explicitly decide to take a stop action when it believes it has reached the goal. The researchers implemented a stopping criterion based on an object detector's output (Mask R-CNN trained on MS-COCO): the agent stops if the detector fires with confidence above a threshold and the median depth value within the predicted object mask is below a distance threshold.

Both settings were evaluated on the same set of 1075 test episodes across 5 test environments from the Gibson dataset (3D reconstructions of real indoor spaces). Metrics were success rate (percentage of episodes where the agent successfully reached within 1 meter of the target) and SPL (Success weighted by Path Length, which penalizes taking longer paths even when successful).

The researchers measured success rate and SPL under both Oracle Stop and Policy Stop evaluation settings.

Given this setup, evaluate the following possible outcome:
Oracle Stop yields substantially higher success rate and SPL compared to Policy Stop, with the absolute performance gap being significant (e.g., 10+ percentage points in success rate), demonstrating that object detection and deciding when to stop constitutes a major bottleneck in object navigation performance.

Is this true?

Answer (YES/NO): YES